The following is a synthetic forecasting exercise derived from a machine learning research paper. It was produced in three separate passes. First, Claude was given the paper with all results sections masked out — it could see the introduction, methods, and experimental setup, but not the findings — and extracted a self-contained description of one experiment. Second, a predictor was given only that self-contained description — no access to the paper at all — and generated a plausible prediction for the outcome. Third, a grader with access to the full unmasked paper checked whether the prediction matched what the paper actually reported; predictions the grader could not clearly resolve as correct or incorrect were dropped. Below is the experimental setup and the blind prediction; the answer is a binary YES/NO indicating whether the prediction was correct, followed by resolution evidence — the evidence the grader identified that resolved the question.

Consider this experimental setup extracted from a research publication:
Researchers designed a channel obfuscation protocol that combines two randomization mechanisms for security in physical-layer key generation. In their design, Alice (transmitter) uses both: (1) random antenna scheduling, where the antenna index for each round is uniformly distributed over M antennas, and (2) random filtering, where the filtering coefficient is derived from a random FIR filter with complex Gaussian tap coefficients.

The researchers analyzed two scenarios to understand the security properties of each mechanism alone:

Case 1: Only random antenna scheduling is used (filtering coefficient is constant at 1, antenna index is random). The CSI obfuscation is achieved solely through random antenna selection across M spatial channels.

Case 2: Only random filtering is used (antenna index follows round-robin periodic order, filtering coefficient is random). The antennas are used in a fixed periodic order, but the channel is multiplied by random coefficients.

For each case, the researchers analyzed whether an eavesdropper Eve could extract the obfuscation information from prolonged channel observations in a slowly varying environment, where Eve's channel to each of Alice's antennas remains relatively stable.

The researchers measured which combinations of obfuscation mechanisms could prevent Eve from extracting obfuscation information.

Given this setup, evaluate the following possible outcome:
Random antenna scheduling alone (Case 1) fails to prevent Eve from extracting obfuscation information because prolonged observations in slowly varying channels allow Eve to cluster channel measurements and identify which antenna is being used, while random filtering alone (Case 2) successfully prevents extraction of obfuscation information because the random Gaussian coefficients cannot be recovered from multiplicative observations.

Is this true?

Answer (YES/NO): NO